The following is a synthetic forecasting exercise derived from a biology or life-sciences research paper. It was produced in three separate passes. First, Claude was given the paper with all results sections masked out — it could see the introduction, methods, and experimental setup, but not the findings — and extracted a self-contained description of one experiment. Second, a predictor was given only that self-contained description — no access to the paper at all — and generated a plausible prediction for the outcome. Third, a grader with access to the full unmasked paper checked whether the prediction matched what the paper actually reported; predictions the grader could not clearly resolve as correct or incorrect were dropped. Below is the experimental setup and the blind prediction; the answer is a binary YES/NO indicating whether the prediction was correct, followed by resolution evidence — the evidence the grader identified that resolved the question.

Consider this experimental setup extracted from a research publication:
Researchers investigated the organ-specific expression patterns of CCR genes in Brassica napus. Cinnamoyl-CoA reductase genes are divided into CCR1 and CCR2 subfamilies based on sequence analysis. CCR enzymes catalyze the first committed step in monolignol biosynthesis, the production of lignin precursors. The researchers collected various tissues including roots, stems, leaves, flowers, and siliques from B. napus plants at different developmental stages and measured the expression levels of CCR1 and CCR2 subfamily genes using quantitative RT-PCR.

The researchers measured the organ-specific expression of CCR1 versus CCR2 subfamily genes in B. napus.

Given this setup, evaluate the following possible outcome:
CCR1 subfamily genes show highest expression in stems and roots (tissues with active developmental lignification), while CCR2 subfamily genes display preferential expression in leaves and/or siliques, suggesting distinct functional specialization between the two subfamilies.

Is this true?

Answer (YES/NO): NO